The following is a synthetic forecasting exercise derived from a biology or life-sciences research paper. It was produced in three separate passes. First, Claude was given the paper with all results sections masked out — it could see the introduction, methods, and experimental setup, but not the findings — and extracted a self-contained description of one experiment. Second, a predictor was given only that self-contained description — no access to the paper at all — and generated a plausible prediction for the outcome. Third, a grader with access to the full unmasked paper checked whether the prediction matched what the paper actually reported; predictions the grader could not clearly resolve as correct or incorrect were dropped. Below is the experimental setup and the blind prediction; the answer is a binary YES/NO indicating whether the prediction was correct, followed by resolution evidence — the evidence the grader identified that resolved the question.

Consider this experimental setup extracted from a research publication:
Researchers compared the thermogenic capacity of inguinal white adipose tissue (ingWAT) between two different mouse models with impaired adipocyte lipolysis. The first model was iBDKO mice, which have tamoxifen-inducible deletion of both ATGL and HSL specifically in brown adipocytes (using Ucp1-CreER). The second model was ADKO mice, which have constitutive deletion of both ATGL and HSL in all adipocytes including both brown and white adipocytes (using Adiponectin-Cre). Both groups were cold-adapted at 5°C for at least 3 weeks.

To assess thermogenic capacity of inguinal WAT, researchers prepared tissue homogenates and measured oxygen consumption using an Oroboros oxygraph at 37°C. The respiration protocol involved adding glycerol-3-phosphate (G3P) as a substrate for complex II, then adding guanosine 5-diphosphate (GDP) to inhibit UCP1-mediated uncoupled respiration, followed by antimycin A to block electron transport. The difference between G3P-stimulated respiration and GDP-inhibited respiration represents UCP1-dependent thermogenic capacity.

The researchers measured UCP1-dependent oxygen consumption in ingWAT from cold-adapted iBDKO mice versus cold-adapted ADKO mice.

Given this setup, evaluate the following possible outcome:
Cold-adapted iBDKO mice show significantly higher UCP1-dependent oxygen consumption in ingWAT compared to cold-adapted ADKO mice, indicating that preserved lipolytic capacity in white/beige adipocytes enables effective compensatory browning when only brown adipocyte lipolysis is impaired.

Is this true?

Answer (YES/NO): YES